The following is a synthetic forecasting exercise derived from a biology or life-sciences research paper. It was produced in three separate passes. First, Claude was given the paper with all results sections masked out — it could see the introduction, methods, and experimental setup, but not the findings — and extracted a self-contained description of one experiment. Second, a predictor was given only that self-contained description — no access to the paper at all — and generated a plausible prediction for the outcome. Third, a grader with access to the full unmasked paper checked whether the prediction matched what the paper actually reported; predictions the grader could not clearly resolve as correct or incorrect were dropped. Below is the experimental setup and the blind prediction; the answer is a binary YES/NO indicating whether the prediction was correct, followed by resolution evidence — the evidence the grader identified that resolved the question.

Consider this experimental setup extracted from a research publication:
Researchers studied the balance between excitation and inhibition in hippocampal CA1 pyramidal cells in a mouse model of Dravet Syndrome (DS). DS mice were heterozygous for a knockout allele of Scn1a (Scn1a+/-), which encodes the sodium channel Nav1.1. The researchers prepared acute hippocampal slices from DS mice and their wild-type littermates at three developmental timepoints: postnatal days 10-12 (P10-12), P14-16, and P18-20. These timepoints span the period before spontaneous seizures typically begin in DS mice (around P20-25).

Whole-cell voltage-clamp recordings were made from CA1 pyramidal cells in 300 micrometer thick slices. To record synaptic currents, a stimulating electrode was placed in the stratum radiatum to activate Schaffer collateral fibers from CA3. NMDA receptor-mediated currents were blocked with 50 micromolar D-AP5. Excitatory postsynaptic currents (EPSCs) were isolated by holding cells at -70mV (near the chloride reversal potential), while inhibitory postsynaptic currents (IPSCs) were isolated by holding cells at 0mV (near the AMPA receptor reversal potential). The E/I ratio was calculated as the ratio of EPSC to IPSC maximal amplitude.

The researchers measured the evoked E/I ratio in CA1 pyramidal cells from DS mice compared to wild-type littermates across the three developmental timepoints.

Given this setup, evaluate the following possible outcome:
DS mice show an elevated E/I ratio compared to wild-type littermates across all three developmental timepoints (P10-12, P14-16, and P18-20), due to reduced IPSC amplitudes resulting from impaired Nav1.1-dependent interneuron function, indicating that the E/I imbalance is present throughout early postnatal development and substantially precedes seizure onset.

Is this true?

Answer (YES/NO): NO